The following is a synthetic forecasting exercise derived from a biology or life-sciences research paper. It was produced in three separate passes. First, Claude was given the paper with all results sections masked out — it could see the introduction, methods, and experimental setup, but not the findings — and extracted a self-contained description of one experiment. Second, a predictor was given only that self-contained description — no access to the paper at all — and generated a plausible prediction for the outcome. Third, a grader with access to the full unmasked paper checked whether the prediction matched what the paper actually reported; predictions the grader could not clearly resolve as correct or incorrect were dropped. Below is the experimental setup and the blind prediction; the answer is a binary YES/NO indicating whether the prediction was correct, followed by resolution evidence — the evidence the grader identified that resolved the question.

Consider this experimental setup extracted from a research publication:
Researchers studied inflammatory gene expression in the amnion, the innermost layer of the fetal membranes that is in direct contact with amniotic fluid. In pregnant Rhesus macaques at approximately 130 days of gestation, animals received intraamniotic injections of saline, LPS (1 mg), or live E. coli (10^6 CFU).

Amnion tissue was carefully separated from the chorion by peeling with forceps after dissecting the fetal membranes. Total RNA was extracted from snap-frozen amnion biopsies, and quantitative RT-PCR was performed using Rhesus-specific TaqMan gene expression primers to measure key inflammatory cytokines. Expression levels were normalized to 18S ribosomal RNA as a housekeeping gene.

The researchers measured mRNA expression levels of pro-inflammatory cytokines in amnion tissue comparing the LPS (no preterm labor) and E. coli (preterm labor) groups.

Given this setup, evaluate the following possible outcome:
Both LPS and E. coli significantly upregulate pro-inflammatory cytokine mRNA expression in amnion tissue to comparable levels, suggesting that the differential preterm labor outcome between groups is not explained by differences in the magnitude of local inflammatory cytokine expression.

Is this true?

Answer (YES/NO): NO